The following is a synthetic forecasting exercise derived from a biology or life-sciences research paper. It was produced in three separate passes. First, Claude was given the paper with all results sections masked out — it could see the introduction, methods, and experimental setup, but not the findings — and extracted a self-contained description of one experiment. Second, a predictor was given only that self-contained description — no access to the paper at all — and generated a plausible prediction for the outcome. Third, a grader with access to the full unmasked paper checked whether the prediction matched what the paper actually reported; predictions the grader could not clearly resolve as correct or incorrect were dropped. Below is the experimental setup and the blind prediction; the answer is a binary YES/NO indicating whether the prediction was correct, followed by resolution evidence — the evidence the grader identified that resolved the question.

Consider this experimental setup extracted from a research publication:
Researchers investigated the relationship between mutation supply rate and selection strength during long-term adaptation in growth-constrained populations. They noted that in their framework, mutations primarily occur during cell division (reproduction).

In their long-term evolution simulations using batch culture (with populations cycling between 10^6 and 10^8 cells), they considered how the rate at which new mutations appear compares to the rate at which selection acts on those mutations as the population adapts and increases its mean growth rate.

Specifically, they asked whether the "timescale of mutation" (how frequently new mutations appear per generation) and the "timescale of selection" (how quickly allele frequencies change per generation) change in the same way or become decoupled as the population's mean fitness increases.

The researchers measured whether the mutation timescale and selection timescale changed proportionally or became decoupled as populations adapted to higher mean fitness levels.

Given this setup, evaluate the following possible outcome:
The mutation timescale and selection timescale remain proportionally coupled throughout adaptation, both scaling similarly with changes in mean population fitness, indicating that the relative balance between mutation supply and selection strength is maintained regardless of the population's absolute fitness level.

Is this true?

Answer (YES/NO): NO